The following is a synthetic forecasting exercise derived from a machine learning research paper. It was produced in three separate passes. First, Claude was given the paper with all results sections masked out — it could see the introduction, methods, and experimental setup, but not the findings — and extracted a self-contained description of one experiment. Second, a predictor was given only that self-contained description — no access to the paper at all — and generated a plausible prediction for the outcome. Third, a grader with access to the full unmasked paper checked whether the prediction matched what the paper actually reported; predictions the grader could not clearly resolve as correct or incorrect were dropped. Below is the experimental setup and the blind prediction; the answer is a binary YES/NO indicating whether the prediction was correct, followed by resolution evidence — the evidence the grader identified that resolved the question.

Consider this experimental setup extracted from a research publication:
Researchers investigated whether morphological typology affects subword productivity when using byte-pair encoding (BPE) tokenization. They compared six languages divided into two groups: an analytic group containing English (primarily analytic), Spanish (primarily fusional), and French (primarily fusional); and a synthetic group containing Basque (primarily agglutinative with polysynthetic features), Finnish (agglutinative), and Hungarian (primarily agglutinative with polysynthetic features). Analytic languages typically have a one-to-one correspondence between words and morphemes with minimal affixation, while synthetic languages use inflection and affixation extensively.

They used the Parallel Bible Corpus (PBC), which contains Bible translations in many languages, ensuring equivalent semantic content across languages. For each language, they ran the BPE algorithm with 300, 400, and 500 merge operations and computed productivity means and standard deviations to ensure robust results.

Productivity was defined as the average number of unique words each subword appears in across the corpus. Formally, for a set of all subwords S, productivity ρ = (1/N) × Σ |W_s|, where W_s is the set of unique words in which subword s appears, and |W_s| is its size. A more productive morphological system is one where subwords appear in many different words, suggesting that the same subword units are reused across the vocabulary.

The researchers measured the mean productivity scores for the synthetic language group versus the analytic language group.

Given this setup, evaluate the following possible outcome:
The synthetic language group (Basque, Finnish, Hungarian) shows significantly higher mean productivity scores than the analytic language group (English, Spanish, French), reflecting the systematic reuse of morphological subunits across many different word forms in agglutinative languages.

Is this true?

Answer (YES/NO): YES